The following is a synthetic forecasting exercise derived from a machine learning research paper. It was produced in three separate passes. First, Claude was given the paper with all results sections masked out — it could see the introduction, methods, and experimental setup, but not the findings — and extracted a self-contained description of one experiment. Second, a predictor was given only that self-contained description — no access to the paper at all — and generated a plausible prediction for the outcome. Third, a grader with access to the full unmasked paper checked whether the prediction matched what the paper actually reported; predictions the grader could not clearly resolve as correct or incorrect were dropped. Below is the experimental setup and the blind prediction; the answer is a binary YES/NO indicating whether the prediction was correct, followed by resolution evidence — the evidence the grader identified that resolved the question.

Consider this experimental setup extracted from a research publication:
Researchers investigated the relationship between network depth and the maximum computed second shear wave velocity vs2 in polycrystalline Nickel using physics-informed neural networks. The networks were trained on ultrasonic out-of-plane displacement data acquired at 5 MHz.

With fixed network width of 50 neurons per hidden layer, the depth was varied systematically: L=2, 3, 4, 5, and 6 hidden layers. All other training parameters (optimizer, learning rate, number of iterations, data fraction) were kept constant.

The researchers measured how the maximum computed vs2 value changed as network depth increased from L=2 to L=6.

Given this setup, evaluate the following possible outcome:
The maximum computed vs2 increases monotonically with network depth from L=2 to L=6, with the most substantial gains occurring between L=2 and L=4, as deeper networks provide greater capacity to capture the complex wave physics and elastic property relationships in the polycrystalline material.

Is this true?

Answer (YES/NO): NO